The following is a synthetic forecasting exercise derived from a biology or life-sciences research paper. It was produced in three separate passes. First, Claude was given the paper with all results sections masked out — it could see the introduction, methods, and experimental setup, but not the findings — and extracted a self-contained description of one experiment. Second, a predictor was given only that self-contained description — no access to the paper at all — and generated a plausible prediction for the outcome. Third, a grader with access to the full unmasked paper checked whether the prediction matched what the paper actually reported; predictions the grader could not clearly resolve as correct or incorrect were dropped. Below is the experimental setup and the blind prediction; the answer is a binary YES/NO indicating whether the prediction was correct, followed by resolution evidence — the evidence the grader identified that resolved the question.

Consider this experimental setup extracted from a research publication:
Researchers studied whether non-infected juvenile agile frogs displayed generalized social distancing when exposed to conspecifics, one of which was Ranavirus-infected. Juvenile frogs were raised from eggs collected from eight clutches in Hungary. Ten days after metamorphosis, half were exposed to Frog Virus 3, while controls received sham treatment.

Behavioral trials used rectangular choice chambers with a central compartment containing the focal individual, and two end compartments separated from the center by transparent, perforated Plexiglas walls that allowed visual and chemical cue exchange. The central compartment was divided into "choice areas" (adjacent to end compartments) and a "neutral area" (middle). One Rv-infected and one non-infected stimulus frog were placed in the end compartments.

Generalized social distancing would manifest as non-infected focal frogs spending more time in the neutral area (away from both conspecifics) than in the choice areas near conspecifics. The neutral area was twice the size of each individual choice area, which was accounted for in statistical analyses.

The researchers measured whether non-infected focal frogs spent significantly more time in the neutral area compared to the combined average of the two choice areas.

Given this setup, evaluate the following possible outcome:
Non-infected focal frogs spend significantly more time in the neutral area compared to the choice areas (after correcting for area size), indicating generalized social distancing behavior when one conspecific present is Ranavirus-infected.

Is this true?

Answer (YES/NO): NO